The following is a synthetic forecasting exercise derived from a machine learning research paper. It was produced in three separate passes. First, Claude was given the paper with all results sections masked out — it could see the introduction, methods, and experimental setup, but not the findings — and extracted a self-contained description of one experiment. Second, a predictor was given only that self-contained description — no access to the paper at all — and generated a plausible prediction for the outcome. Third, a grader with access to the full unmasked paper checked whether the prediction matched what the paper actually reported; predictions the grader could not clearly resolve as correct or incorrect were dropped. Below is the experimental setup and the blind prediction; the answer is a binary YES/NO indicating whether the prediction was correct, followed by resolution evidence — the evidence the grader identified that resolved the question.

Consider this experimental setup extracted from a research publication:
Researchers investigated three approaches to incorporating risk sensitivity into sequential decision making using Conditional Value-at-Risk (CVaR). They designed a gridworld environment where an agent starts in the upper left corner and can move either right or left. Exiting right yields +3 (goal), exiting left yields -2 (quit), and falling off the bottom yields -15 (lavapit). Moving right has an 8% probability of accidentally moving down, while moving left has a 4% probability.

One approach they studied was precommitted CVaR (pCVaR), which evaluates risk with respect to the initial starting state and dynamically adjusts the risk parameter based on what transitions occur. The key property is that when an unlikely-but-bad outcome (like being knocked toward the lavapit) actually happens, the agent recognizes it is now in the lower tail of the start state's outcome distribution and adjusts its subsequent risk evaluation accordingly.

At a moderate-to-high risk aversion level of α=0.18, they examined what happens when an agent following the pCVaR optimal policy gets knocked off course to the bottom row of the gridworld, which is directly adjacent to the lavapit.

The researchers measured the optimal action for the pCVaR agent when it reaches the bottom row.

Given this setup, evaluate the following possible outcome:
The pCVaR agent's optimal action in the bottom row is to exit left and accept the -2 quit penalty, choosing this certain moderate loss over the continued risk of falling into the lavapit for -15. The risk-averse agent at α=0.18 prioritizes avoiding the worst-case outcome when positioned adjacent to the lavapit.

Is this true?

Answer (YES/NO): NO